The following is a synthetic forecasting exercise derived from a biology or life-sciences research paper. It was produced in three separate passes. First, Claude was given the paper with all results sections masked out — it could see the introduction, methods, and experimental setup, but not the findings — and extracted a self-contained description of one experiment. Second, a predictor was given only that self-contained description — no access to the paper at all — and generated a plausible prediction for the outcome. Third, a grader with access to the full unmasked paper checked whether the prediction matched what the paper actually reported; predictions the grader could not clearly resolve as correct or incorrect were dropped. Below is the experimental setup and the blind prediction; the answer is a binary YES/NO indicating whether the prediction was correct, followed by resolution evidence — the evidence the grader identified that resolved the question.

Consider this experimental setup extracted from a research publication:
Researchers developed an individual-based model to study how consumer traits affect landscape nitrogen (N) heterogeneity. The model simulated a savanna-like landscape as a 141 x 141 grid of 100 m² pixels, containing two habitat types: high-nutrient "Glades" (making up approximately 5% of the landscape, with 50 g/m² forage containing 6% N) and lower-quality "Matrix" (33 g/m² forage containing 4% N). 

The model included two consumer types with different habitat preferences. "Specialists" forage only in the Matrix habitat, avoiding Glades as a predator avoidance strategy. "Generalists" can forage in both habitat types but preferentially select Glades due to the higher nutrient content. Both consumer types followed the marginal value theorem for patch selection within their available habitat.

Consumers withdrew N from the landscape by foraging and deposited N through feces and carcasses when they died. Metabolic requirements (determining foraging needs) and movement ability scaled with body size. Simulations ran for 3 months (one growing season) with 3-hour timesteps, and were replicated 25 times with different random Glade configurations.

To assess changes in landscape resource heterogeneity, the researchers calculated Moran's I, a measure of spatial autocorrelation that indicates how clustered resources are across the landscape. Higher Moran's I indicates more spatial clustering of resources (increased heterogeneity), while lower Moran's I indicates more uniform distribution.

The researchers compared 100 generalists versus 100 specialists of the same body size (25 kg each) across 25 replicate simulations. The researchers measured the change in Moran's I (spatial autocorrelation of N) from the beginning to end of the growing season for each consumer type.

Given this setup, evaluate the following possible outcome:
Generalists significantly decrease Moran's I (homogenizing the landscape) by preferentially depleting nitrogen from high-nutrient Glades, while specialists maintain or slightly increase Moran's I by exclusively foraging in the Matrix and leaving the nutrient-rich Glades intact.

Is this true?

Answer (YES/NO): YES